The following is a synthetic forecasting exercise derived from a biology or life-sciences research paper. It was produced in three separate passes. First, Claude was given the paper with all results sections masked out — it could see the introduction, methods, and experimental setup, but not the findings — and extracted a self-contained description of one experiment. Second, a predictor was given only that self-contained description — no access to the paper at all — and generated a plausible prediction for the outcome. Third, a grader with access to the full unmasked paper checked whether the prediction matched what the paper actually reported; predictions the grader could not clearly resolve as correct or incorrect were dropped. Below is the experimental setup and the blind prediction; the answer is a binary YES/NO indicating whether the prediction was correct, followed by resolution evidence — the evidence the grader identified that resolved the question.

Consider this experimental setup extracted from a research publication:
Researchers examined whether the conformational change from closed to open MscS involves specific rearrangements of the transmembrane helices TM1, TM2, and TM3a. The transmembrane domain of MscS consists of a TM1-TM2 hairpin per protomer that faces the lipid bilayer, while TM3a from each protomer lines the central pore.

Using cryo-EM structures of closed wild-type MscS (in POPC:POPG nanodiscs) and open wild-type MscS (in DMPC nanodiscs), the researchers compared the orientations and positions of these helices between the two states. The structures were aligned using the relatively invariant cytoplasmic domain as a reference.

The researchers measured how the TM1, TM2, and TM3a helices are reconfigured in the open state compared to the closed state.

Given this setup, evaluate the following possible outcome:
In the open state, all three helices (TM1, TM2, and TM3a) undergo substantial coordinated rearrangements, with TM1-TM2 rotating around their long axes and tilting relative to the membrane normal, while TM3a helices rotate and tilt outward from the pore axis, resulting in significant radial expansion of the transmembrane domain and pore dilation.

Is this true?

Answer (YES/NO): NO